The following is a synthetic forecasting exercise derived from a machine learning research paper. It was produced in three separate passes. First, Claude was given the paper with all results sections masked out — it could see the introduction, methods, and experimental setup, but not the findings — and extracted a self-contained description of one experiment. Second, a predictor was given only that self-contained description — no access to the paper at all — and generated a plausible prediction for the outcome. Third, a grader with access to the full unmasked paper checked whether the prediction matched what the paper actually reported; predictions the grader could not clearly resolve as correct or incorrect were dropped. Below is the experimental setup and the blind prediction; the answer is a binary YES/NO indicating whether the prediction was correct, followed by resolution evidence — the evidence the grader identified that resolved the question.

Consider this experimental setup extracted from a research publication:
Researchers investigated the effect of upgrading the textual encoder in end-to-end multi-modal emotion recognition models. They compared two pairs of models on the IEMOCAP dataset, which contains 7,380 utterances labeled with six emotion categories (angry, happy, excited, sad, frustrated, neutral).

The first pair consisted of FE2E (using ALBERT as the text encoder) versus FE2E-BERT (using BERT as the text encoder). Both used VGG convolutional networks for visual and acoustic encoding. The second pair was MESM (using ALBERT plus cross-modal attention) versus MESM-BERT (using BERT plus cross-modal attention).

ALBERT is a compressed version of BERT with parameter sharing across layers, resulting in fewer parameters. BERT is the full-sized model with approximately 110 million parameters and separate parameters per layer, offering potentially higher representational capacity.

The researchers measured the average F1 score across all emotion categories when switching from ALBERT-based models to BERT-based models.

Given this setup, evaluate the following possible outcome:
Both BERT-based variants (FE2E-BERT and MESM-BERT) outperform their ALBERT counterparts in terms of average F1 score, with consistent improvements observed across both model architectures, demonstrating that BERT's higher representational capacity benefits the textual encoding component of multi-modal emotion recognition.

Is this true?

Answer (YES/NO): NO